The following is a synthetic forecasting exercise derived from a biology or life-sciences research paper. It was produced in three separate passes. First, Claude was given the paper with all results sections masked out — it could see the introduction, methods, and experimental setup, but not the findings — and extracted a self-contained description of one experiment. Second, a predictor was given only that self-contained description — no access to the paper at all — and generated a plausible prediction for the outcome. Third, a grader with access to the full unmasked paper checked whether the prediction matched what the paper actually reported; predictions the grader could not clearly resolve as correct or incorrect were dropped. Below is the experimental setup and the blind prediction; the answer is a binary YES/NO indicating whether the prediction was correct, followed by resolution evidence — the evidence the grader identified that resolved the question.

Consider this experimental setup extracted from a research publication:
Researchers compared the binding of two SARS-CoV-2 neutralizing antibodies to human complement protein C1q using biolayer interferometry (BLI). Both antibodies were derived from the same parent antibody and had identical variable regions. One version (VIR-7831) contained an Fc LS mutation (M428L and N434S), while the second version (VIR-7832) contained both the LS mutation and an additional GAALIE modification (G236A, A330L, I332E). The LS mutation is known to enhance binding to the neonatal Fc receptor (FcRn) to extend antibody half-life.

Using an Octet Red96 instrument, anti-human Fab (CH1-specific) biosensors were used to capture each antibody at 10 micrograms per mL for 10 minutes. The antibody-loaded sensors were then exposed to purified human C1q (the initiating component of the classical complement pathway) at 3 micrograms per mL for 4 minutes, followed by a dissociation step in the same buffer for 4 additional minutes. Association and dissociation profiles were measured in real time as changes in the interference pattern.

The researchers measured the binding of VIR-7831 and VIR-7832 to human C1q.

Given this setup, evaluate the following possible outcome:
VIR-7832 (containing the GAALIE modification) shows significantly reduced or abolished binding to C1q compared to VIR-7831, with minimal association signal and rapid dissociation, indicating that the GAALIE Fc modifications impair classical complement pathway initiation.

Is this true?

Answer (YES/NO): YES